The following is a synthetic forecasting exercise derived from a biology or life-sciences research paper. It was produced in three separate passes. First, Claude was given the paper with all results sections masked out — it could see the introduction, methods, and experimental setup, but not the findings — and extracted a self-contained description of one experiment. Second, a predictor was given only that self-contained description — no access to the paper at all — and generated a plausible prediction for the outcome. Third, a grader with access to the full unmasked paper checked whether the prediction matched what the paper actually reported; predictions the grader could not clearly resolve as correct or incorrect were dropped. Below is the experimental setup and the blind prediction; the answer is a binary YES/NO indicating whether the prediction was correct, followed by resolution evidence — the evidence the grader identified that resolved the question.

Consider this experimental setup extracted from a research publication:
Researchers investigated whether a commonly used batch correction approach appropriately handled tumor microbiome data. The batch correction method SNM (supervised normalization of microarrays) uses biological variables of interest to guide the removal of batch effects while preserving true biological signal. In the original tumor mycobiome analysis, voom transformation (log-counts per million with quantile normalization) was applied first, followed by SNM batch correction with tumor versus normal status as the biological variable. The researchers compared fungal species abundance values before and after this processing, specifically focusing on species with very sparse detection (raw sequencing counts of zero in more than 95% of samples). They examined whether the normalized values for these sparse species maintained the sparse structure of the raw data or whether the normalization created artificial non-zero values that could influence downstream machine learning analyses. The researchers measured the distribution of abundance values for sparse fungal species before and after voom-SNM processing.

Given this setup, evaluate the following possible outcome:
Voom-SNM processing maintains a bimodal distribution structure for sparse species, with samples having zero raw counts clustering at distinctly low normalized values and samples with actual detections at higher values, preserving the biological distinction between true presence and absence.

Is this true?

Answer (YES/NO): NO